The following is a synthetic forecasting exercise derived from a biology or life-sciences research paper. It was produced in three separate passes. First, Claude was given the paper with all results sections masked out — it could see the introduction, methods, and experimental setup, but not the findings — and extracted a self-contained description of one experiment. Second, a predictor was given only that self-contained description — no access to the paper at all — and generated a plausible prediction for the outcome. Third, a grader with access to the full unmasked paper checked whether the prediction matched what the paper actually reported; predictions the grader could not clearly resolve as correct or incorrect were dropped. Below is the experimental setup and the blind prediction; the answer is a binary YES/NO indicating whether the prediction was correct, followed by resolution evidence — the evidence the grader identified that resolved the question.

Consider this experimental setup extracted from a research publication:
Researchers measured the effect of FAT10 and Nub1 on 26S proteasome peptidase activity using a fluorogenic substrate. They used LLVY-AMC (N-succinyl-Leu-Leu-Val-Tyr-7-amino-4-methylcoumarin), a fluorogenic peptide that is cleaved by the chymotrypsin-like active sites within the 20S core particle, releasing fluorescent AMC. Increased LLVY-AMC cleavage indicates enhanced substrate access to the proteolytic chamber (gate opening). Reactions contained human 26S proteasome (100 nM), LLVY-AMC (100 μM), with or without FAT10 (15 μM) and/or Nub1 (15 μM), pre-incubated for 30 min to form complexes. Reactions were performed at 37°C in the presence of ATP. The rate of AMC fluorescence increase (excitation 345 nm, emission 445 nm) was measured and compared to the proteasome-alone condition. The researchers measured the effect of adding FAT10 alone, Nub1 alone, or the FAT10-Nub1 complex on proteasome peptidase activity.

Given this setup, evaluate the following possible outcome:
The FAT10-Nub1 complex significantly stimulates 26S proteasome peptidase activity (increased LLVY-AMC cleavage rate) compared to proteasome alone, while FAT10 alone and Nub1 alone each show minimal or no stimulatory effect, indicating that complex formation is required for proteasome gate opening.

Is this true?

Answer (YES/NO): YES